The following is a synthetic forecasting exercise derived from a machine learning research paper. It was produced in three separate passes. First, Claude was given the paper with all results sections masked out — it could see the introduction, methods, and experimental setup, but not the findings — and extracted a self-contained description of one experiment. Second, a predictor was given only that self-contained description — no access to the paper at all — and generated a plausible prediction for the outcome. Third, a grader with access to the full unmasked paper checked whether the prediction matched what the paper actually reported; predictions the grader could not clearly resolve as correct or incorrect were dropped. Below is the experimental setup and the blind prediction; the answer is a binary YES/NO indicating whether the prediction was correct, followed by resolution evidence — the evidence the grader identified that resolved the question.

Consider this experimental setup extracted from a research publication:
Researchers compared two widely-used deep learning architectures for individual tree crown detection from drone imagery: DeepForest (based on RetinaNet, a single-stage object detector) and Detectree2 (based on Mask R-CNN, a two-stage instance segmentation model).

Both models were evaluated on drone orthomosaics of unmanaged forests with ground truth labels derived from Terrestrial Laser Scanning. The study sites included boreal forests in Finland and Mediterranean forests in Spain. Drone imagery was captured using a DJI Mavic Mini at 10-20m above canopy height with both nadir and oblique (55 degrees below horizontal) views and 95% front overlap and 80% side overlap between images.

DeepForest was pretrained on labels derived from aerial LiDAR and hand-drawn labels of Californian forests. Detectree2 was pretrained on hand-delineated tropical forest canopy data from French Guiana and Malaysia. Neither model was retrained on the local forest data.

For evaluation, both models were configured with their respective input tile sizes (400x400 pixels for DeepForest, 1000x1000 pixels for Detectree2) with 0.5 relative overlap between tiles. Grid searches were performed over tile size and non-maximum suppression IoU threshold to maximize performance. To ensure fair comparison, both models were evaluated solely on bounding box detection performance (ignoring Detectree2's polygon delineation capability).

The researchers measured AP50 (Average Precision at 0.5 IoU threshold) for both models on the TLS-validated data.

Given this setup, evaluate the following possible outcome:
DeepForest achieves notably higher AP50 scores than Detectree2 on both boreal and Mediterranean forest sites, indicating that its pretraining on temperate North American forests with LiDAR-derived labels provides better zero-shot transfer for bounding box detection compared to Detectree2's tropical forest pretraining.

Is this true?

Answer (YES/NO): NO